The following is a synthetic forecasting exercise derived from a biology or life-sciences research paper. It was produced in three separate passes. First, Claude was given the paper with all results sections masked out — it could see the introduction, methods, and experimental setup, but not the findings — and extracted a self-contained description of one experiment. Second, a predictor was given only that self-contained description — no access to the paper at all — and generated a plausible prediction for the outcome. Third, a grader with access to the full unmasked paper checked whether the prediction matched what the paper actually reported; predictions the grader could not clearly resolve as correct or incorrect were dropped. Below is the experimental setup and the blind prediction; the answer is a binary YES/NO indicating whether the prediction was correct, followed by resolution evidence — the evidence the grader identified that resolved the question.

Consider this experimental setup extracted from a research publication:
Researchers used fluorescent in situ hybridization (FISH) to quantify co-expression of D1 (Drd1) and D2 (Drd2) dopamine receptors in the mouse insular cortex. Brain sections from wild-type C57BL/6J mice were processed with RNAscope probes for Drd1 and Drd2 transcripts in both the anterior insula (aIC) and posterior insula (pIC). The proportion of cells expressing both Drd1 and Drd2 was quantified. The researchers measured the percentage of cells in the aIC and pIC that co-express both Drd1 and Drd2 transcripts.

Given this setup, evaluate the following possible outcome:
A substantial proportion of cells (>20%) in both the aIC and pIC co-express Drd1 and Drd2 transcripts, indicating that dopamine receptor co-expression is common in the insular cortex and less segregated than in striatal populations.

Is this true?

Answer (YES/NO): NO